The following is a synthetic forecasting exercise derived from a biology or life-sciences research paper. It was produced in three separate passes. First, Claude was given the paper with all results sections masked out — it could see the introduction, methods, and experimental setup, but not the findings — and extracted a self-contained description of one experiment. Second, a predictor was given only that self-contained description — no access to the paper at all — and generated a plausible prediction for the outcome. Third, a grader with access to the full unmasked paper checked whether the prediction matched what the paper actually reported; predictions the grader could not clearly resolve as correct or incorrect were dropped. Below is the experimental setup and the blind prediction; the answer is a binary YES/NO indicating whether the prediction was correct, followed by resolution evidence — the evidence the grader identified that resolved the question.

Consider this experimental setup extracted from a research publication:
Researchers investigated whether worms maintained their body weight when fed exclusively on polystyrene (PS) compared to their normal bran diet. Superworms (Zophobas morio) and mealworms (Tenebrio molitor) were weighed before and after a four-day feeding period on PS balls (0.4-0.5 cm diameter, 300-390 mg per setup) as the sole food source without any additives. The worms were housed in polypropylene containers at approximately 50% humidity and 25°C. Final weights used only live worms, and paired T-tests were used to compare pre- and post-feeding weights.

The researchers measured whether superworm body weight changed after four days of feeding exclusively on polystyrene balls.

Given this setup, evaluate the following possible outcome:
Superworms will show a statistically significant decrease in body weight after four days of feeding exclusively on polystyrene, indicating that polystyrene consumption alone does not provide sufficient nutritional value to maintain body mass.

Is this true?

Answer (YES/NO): NO